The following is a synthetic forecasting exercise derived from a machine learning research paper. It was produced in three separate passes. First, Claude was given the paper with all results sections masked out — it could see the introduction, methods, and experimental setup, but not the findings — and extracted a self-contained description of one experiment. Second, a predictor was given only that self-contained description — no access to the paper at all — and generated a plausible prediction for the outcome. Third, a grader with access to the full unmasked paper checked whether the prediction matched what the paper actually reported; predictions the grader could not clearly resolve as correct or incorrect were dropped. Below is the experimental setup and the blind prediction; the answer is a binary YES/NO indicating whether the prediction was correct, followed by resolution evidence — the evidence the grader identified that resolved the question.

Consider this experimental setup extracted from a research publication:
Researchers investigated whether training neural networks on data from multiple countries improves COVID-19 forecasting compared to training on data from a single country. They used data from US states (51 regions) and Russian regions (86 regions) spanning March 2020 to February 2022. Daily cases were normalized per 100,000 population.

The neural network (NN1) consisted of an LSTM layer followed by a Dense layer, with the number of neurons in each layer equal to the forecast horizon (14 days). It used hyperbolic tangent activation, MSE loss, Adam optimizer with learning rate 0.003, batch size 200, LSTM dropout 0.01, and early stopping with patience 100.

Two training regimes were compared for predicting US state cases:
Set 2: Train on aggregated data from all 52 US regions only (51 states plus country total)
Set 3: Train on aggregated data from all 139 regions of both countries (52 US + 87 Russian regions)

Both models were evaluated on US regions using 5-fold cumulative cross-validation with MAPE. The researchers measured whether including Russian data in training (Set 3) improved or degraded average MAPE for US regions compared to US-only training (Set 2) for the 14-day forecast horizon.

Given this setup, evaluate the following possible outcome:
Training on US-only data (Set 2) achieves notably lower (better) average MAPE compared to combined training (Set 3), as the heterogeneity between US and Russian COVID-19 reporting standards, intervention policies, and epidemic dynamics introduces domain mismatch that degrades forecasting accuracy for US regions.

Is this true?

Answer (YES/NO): NO